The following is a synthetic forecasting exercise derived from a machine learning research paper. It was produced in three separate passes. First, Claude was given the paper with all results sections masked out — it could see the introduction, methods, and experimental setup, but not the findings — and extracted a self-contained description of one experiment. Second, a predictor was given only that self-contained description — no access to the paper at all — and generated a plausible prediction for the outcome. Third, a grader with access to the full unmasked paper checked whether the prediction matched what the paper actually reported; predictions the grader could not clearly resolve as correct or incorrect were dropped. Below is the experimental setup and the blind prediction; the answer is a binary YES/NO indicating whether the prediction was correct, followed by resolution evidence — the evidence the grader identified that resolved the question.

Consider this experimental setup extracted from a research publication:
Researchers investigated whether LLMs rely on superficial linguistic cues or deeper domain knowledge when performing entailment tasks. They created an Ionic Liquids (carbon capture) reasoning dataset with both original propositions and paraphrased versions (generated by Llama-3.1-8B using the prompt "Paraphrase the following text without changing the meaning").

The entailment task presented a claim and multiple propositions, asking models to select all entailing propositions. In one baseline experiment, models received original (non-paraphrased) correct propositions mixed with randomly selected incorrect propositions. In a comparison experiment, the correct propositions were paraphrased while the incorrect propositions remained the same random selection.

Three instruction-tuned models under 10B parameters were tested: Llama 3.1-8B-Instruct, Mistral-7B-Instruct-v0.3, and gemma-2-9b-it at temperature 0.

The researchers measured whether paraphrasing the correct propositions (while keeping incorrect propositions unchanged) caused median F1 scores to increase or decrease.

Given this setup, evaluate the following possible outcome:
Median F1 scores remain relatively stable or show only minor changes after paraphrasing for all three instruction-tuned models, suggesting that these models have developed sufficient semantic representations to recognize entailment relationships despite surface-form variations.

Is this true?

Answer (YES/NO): NO